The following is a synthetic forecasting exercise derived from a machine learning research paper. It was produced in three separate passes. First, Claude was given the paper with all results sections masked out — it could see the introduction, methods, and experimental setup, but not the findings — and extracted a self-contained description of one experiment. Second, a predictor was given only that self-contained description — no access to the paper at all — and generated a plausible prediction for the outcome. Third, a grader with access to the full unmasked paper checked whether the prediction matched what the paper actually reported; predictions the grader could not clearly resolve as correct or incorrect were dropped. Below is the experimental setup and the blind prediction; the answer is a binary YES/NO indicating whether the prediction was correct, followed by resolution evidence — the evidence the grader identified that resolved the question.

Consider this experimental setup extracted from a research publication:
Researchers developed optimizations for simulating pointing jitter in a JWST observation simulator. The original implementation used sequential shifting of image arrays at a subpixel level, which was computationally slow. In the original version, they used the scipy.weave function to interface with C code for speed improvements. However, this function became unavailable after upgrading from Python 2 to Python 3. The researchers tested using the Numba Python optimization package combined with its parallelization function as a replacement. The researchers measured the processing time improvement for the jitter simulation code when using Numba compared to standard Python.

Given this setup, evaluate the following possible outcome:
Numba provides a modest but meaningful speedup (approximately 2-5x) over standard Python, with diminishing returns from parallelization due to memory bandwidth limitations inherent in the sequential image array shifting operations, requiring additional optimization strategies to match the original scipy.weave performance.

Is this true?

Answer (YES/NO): NO